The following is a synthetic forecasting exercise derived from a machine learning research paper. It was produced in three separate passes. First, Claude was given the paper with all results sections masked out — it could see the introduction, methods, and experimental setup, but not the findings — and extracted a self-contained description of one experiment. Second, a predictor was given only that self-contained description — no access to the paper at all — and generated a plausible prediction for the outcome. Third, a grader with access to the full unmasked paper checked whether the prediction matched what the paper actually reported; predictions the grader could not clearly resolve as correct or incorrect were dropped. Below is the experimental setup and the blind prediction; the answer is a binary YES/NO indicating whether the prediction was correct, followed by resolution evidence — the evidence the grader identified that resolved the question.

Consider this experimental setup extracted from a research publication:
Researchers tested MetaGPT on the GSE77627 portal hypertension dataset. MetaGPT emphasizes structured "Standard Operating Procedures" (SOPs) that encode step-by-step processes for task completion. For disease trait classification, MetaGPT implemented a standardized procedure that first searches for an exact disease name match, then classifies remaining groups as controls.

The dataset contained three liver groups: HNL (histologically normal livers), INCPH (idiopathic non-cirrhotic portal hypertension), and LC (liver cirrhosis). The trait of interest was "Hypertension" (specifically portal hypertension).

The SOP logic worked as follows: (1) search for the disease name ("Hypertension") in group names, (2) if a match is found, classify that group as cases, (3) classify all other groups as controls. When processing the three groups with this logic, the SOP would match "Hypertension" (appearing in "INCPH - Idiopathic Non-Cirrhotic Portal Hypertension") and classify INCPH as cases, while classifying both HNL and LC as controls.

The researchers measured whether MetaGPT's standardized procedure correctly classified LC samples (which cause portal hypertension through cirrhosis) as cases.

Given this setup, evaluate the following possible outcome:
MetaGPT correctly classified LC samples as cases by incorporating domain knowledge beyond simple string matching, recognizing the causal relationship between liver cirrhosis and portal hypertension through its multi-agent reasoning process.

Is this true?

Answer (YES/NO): NO